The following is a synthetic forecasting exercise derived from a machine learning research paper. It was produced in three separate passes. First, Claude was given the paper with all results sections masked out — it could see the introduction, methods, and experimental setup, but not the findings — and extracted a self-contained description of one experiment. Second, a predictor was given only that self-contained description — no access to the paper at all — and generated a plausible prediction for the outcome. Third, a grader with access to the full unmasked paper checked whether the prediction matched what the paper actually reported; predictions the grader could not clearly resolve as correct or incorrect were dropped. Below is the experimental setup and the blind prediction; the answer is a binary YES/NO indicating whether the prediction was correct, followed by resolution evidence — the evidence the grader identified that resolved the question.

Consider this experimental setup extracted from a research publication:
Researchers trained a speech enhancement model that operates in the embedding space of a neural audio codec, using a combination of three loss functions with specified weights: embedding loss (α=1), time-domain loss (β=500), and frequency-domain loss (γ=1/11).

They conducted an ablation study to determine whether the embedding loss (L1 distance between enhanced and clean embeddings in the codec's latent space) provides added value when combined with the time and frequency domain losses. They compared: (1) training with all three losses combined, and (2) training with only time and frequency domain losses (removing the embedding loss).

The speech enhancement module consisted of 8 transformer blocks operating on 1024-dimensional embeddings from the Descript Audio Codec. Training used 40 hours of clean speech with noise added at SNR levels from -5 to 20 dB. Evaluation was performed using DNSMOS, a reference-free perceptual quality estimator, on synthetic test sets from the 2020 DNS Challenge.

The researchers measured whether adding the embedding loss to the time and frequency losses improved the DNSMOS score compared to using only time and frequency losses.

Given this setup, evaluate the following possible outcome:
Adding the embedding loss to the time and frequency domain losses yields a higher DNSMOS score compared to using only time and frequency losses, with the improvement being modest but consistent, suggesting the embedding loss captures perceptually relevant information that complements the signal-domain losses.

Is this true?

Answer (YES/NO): NO